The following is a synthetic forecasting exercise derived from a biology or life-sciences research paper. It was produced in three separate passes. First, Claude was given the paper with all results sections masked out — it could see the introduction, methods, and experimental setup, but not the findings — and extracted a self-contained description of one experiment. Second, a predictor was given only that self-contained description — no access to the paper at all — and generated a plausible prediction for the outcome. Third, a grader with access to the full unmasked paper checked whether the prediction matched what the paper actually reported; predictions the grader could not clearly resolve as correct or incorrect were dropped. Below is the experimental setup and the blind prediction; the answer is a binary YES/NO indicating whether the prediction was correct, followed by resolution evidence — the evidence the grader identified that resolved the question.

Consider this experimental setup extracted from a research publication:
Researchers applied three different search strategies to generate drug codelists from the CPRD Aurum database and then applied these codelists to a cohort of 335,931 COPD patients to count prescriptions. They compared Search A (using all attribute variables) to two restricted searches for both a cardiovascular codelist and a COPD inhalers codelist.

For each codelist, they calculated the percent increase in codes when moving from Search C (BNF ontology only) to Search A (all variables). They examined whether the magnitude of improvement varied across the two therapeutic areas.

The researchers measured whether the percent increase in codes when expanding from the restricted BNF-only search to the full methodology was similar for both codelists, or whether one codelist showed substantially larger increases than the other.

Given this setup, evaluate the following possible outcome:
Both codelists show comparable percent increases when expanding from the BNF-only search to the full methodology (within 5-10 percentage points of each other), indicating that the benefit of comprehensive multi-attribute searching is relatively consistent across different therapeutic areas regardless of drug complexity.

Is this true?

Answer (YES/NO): NO